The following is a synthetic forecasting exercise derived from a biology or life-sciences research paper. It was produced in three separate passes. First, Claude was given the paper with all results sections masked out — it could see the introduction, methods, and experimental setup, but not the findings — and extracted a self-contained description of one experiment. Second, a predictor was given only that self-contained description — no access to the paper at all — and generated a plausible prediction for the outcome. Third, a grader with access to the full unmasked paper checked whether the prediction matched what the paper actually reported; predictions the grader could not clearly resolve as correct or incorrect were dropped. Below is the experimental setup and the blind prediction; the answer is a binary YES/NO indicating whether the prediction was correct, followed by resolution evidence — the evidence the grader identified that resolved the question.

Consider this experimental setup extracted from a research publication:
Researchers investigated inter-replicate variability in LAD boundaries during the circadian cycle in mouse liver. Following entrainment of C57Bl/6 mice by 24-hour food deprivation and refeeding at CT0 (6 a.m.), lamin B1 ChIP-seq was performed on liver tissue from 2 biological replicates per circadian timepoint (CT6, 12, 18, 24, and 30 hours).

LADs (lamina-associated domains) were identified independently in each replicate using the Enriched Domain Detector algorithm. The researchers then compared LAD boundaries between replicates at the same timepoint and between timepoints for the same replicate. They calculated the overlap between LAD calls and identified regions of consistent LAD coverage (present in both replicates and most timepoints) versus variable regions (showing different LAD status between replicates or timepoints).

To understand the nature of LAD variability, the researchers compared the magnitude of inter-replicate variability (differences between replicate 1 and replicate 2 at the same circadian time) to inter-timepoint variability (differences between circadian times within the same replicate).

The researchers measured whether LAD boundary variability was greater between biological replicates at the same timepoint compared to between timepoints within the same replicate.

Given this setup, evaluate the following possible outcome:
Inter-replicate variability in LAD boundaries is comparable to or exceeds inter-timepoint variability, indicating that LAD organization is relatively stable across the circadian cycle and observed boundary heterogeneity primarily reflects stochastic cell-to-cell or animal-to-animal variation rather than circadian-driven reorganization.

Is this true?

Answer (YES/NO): YES